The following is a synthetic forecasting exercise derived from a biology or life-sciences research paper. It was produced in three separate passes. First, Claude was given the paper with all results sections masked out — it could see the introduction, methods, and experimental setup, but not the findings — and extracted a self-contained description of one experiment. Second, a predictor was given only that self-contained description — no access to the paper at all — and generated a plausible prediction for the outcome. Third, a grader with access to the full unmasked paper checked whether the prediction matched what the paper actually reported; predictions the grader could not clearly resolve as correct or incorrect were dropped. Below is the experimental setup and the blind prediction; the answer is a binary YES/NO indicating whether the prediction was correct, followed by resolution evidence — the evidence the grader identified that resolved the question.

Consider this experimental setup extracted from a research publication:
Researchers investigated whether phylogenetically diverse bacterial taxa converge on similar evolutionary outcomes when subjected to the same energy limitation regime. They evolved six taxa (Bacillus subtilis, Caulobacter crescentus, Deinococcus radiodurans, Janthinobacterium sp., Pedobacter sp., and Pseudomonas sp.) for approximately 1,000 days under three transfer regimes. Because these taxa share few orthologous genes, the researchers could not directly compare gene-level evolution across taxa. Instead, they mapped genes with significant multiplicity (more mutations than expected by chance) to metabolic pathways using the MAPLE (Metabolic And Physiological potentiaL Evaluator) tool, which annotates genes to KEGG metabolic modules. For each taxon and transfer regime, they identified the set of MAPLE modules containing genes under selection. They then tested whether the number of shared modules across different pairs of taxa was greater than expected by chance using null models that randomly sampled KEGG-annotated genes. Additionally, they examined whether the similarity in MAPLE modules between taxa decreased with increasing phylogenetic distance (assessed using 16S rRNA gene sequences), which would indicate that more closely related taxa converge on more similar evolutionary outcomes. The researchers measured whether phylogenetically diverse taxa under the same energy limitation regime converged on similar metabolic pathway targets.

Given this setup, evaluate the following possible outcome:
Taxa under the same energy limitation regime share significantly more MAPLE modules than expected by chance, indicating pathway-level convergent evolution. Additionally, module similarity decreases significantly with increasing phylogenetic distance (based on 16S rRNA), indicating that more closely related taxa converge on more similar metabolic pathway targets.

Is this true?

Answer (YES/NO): NO